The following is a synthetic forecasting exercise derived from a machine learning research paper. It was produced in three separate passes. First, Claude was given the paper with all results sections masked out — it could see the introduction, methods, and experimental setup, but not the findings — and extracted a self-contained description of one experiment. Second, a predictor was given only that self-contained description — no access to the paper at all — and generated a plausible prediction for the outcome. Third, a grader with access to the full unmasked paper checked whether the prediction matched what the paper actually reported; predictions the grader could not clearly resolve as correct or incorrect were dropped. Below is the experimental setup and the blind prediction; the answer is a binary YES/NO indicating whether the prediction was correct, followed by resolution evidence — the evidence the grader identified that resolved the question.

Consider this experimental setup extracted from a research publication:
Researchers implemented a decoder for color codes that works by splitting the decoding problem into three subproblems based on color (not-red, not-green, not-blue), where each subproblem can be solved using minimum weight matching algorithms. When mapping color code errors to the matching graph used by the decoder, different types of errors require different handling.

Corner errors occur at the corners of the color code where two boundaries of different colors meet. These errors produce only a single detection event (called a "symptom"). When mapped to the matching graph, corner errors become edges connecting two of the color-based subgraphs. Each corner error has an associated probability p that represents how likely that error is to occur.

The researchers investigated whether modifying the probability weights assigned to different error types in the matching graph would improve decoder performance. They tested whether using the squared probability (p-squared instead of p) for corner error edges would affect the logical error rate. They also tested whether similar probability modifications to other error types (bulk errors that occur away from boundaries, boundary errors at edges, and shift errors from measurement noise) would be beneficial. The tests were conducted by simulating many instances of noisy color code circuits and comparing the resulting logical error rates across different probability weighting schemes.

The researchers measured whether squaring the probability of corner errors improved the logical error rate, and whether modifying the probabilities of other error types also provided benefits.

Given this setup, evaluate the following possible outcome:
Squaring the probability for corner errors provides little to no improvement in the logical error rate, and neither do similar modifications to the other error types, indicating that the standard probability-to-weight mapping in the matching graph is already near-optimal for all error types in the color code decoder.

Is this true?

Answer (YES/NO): NO